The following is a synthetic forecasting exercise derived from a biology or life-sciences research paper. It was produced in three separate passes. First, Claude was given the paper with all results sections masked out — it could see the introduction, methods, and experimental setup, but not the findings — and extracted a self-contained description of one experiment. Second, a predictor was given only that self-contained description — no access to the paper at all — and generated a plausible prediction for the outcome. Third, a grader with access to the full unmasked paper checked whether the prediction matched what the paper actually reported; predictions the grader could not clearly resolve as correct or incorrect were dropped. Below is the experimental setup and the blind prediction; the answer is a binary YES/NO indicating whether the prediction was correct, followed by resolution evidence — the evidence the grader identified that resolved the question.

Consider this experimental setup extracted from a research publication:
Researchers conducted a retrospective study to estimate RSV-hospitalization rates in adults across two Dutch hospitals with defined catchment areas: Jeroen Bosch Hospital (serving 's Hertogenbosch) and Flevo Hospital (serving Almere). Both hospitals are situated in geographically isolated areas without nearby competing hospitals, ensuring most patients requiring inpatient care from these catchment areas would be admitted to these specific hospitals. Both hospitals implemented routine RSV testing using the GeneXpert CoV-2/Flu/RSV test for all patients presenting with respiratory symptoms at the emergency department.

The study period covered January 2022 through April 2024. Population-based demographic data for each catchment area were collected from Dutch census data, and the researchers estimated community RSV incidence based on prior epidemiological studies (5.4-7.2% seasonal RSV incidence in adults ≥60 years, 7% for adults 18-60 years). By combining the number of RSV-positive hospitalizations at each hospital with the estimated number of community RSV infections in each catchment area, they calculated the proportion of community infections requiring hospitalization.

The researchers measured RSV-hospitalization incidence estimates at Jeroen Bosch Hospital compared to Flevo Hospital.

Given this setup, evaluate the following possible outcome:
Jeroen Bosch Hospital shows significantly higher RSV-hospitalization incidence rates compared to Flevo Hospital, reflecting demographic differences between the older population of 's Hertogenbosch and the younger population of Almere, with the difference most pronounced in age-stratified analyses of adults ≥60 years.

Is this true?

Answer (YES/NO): NO